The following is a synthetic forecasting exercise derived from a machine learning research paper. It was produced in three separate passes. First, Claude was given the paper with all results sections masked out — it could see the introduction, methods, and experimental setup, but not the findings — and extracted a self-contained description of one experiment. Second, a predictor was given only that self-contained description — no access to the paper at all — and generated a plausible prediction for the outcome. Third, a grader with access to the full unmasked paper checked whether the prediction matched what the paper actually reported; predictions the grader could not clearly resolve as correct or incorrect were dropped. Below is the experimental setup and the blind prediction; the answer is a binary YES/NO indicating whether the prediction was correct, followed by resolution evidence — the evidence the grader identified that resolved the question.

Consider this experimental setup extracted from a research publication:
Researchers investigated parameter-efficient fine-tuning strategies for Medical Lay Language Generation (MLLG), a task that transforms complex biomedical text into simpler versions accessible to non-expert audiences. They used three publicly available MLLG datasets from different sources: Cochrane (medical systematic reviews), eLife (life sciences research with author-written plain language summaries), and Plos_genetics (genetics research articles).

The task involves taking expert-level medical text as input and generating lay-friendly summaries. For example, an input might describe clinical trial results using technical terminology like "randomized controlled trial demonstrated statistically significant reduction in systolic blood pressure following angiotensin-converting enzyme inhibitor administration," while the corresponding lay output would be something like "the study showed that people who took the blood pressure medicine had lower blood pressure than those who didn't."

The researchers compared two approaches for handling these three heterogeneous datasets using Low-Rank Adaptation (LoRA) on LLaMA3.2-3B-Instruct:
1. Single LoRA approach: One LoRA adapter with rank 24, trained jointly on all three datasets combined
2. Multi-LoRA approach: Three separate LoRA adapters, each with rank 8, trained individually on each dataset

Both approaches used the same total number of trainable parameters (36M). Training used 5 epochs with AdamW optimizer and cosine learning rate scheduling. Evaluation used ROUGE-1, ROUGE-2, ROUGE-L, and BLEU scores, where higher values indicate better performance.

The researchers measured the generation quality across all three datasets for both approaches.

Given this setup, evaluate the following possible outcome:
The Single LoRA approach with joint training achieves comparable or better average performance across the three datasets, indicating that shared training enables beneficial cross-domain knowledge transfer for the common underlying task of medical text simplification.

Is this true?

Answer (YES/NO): NO